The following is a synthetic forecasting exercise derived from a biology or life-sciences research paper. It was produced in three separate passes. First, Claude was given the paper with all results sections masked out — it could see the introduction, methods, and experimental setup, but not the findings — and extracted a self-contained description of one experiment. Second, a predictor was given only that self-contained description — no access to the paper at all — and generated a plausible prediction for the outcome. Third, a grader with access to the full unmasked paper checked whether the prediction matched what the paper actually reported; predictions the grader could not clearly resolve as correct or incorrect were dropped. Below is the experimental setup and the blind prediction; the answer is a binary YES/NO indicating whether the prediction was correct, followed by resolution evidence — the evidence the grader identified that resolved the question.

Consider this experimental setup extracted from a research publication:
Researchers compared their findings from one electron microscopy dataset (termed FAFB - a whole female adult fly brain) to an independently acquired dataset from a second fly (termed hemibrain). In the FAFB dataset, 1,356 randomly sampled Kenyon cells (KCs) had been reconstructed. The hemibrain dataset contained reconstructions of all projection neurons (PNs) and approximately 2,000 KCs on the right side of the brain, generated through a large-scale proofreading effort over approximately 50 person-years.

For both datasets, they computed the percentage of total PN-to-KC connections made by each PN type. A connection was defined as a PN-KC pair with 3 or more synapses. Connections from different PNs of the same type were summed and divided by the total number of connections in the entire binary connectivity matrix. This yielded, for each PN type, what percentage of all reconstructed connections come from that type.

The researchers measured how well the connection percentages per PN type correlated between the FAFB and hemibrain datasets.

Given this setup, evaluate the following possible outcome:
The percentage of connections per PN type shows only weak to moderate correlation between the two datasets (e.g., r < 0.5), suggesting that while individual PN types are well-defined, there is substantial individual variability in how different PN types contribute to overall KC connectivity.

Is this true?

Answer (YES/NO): NO